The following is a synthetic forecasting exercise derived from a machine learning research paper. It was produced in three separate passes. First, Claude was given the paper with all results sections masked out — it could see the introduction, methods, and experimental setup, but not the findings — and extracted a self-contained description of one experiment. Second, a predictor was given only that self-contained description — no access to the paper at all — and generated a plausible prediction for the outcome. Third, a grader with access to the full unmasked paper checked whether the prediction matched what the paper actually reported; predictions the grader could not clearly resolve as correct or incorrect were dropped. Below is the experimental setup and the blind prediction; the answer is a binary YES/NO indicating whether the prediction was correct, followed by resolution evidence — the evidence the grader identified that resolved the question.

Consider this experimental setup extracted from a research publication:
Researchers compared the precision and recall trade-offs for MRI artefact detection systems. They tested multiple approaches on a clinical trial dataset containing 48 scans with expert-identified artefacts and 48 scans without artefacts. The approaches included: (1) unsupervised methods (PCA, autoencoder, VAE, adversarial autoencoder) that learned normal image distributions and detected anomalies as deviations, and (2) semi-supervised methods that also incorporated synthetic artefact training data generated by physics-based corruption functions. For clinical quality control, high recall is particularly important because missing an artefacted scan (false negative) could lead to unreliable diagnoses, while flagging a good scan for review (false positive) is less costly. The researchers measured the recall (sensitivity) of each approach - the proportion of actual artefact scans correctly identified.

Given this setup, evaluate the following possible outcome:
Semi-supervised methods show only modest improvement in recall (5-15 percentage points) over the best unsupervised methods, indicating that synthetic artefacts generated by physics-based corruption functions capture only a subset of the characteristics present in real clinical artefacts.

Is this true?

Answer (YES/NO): NO